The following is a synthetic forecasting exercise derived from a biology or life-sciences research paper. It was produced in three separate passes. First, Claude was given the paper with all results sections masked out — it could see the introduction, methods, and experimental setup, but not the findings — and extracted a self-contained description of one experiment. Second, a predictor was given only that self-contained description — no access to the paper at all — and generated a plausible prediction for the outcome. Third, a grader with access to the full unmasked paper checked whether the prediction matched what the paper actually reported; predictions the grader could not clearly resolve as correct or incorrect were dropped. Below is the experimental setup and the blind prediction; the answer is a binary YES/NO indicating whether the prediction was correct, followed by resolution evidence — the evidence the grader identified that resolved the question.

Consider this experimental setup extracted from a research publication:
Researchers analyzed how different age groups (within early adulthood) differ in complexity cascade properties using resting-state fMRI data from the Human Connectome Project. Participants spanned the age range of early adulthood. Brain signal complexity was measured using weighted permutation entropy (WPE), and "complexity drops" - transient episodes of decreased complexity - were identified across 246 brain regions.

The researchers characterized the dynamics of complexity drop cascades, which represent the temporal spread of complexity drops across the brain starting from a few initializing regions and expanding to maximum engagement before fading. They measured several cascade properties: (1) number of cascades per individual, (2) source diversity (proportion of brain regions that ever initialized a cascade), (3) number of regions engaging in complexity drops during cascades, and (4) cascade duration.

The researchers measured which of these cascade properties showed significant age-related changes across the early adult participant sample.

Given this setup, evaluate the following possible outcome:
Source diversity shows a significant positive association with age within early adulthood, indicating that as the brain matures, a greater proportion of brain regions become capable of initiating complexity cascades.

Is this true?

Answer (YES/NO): NO